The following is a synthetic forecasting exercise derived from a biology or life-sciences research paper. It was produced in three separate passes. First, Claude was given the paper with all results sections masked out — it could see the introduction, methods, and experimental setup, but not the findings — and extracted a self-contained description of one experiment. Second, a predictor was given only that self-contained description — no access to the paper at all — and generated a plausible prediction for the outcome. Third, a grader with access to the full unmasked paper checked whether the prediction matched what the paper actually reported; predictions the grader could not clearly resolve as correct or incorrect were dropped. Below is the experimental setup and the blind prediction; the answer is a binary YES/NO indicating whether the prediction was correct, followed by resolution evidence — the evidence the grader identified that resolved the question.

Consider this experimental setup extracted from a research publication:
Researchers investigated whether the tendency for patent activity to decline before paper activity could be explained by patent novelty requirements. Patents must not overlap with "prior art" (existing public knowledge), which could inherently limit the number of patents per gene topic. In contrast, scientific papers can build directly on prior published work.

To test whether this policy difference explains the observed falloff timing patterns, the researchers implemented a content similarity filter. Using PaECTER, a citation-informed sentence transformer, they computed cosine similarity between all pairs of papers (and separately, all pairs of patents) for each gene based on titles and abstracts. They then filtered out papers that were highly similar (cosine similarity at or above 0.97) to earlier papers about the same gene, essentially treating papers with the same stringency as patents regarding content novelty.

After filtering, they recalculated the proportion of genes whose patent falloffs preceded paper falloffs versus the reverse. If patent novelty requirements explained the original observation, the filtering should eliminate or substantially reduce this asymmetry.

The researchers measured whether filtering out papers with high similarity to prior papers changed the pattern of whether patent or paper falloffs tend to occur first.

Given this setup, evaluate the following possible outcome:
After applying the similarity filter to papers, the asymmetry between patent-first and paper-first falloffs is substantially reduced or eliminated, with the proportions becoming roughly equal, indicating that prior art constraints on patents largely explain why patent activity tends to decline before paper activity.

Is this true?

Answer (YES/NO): NO